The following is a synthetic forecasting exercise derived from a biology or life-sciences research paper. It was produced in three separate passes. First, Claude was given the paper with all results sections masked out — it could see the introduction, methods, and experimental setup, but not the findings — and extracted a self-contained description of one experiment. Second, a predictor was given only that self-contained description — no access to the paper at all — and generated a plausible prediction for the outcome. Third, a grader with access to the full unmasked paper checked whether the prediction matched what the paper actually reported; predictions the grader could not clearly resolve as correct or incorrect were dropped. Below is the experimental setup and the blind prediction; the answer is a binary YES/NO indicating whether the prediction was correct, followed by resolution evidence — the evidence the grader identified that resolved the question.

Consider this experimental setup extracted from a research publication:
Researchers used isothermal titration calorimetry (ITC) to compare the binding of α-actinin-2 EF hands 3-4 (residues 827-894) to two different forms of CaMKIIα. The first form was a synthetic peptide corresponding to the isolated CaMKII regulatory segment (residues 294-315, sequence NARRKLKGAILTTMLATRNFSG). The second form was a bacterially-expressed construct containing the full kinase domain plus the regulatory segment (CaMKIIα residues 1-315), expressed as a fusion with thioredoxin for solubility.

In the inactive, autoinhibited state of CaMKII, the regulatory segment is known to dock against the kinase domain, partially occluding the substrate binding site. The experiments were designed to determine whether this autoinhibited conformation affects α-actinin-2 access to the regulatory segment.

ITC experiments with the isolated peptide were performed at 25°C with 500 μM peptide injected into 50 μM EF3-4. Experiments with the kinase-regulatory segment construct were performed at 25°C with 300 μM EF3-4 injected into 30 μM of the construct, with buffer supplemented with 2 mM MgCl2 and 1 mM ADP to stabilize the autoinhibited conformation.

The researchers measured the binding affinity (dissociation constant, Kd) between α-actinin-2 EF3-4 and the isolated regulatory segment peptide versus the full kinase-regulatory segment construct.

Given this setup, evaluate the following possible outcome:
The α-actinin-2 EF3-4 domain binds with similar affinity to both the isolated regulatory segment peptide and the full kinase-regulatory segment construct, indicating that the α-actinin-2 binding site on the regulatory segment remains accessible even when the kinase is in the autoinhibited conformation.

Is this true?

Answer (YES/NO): NO